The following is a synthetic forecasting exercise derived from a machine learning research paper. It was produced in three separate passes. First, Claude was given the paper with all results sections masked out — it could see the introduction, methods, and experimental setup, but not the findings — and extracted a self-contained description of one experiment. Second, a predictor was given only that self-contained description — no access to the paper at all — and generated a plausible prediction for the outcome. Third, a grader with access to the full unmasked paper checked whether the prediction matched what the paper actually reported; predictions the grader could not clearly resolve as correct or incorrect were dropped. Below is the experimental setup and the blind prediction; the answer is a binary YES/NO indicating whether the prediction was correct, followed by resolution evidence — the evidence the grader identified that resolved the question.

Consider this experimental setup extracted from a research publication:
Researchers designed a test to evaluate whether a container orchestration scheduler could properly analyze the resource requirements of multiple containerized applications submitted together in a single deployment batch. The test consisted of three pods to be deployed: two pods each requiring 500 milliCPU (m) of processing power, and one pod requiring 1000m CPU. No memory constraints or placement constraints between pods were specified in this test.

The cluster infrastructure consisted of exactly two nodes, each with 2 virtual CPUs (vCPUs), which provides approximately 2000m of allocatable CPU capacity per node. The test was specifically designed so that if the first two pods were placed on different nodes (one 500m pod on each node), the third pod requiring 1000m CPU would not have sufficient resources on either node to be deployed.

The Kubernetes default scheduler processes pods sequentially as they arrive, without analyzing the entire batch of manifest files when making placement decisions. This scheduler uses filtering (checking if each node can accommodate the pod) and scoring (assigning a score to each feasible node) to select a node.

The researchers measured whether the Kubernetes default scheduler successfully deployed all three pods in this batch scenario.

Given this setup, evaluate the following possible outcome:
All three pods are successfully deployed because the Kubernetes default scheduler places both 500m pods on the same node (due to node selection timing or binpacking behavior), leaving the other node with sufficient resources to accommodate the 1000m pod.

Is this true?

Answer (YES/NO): NO